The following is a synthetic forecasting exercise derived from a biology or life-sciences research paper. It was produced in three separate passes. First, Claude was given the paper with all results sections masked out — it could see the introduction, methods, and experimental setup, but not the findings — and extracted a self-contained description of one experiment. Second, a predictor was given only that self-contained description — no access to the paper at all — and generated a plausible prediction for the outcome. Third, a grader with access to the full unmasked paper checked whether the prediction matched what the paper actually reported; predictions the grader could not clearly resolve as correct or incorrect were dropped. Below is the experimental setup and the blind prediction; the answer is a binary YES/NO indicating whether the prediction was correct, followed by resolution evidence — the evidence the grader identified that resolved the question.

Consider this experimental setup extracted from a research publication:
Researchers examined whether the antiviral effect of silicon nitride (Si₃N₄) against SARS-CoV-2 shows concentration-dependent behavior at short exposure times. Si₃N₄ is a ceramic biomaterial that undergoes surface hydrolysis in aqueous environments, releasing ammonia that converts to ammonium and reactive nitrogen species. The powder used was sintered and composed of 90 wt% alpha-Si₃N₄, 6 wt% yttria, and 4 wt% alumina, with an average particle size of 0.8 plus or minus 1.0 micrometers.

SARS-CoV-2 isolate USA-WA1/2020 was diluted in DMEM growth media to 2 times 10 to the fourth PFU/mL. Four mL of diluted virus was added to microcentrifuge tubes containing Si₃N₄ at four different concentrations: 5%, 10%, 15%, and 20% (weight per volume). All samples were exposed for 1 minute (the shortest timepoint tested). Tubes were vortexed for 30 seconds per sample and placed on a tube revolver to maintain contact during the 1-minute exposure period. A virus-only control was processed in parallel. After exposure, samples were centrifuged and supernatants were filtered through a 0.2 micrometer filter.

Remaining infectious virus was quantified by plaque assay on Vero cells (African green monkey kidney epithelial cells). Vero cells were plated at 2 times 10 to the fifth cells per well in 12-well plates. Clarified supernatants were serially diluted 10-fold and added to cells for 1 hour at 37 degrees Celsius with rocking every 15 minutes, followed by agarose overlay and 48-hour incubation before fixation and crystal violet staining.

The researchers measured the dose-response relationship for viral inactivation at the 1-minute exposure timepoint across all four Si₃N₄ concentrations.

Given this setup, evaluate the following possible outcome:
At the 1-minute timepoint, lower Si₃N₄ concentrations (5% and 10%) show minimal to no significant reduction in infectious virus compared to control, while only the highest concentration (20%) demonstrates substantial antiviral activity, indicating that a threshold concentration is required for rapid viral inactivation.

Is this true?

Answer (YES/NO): NO